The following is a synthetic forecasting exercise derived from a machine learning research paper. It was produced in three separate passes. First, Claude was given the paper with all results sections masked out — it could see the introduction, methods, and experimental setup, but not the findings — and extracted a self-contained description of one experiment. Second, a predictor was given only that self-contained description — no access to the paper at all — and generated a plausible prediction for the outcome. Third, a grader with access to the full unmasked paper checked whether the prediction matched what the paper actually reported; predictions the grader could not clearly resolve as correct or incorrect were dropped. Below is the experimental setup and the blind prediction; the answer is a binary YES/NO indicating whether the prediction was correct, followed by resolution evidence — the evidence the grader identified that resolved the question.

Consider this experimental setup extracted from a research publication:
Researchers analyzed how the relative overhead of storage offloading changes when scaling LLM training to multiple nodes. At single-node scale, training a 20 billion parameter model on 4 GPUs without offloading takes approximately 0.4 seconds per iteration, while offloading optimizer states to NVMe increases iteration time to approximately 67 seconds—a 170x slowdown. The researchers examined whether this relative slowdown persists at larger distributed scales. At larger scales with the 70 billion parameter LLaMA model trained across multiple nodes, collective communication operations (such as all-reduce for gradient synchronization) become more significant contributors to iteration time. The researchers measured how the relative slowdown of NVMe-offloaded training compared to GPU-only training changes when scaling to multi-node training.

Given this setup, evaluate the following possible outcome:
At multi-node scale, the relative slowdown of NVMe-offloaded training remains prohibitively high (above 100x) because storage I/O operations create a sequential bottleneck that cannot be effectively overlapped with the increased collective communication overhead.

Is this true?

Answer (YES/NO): NO